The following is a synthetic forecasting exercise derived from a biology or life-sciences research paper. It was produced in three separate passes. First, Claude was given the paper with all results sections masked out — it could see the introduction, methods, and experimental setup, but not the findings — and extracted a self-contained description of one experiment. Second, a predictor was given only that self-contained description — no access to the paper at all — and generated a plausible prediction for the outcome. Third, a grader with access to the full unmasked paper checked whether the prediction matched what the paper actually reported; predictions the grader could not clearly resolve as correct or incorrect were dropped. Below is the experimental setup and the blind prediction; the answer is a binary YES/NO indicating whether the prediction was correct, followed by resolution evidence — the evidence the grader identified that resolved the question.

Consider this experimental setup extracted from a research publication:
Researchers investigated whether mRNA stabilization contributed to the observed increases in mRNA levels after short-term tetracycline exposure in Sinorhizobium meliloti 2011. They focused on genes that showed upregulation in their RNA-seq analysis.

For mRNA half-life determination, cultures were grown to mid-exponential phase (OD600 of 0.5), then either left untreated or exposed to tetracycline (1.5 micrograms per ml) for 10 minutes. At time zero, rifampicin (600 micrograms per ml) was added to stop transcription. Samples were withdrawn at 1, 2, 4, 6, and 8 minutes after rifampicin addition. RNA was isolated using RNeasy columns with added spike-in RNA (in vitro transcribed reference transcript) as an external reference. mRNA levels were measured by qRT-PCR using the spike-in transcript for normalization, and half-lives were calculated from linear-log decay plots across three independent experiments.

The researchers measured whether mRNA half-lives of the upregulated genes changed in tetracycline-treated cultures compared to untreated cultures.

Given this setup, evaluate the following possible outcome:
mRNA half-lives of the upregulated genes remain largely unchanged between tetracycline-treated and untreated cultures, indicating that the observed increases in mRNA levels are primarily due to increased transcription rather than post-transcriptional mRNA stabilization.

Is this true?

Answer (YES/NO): NO